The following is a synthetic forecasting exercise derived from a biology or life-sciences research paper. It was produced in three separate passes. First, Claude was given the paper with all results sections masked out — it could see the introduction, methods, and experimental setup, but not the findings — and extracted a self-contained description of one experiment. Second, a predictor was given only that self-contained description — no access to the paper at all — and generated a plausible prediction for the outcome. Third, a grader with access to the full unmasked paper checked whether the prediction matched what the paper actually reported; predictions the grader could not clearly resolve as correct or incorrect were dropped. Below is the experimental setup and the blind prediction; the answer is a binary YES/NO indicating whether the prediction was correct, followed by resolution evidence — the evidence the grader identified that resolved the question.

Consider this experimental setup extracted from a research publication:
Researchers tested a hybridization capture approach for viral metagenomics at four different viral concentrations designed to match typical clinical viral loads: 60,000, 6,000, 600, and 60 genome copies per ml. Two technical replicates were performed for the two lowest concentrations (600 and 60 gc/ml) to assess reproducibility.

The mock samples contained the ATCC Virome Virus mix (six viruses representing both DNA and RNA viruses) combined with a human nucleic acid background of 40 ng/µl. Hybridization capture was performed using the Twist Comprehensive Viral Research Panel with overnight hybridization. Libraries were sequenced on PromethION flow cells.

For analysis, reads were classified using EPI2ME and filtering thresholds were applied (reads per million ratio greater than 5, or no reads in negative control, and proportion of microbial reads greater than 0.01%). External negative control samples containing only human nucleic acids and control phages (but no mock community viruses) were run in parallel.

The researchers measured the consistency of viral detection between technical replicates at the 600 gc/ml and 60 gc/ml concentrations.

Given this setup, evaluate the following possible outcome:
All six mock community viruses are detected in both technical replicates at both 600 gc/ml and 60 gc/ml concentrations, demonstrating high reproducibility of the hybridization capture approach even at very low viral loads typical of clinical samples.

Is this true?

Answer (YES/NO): NO